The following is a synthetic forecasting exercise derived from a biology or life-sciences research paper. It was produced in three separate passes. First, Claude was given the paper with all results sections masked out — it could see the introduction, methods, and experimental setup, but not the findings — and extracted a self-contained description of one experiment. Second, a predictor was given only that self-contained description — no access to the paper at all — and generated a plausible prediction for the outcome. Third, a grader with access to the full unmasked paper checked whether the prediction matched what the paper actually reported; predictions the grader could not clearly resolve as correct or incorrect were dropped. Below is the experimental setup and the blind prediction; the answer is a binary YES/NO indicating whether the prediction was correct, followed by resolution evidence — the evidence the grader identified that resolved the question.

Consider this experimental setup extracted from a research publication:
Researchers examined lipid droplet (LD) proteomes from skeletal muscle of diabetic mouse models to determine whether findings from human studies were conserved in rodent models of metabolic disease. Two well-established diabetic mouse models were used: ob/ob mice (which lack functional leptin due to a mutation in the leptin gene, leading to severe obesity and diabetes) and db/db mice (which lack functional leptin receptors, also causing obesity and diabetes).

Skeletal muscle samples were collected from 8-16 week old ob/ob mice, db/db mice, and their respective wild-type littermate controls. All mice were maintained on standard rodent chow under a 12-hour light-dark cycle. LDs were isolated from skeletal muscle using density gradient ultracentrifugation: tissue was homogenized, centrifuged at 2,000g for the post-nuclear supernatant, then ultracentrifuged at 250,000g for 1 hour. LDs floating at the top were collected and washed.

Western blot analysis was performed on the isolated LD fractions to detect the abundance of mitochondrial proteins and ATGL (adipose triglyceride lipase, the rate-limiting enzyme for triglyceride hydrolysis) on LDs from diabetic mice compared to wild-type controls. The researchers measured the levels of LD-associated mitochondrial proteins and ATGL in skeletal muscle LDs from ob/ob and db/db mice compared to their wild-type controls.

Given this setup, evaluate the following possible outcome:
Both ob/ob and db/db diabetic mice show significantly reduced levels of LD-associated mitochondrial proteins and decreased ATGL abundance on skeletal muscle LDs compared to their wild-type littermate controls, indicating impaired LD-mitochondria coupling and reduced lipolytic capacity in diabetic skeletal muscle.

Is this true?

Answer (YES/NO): YES